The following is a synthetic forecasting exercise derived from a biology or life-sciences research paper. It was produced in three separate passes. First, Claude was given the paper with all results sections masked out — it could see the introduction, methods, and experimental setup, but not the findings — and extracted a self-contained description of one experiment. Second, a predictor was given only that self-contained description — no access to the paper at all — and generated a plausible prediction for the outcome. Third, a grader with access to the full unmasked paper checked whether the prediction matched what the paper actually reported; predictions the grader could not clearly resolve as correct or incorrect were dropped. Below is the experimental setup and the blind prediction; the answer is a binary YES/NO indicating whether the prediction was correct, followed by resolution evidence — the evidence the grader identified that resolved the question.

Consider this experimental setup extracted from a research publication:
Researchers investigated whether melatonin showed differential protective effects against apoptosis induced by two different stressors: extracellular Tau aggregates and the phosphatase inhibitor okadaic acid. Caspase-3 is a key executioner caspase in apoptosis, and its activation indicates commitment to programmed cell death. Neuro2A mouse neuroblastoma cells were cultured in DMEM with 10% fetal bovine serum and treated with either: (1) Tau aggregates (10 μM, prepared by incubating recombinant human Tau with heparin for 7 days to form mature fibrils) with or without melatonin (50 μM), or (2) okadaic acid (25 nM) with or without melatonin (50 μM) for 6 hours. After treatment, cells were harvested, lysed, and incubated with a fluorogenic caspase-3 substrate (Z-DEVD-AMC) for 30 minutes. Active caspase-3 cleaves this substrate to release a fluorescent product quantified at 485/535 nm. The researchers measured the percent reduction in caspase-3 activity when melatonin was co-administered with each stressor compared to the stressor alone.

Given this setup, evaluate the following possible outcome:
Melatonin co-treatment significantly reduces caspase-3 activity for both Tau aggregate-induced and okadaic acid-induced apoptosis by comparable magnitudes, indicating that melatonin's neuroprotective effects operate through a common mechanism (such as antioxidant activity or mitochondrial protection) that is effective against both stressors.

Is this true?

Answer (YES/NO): NO